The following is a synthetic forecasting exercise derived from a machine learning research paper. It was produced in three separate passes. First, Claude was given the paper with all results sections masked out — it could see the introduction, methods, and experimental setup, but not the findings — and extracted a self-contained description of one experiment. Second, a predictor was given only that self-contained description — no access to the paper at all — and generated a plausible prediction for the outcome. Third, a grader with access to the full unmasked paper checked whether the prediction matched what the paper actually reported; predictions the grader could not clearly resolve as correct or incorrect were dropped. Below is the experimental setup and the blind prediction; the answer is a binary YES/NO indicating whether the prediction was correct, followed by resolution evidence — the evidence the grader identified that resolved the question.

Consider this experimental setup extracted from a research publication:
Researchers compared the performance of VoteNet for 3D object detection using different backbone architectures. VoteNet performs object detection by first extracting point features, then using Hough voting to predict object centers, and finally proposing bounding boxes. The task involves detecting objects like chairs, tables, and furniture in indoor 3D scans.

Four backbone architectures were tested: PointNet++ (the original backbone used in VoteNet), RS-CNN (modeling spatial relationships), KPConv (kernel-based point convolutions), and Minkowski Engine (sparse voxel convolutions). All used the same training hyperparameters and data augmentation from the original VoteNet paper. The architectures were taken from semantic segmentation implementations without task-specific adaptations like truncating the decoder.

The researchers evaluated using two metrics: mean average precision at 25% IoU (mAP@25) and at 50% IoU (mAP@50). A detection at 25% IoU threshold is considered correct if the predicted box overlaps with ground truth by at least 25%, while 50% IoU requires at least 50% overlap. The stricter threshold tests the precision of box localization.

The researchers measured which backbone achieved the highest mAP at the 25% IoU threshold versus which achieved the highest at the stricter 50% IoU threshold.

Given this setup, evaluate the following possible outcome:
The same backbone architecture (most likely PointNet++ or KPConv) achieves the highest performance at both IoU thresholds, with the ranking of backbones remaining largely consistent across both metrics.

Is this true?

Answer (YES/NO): NO